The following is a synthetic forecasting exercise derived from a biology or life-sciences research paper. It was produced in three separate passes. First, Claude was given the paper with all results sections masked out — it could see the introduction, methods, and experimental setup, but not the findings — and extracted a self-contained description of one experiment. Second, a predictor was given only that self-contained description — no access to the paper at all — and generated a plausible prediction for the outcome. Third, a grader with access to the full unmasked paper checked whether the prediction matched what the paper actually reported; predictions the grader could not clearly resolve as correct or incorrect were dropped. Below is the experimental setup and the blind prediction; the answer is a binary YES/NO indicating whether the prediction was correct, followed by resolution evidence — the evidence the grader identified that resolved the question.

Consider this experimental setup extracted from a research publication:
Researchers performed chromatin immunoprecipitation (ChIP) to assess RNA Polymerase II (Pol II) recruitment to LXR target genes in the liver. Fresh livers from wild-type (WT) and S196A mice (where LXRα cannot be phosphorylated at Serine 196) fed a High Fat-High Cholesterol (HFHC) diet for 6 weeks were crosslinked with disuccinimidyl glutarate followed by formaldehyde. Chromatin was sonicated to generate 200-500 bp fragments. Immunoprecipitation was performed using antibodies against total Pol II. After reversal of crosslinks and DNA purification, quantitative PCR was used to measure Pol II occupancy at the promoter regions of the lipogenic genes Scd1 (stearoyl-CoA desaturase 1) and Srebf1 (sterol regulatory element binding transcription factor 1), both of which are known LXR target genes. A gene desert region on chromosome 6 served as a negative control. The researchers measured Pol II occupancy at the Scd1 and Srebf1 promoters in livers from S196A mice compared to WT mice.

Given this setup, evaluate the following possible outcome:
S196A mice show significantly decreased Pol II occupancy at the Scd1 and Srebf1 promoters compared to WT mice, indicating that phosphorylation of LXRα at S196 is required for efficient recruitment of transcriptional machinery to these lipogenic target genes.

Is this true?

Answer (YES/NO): NO